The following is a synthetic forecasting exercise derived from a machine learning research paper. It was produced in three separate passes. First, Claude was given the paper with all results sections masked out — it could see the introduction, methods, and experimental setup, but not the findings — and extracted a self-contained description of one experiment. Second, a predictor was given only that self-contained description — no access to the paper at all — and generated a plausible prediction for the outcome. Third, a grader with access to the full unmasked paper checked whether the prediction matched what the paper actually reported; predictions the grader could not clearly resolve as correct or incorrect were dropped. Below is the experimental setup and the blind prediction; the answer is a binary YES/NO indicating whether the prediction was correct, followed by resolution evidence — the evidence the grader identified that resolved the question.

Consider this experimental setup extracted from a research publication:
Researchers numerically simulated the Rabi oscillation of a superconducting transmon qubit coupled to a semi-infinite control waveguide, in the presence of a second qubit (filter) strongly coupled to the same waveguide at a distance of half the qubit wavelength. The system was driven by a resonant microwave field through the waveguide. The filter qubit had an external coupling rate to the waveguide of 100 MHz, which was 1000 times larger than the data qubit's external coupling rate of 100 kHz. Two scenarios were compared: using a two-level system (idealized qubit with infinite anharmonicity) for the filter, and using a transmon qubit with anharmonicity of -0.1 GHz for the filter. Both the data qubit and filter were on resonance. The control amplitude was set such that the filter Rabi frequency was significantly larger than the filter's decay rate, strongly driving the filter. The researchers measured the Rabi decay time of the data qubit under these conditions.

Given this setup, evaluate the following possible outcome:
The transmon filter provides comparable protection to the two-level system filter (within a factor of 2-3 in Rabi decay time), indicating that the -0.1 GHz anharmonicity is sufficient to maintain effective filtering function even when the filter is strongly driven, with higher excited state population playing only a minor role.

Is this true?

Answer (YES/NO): NO